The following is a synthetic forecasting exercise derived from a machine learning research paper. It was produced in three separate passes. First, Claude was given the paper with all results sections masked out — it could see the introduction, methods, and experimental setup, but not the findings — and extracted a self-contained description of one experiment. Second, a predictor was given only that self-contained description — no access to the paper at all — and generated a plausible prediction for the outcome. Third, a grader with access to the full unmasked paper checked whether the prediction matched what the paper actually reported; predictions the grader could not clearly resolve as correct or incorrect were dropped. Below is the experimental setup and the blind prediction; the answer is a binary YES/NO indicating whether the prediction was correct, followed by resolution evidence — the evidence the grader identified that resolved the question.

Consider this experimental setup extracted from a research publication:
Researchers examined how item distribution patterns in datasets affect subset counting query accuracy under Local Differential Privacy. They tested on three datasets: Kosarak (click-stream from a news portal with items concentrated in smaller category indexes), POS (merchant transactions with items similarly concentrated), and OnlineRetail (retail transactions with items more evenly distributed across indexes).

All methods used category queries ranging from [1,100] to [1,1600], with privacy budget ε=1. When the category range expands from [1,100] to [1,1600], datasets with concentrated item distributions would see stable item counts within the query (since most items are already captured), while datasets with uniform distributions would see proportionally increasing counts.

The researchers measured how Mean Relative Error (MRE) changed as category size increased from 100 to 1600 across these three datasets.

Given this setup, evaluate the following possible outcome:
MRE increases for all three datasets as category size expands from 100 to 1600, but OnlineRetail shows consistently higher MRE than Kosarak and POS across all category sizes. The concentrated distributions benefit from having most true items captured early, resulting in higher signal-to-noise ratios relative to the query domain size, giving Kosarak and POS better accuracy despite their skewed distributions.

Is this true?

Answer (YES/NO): NO